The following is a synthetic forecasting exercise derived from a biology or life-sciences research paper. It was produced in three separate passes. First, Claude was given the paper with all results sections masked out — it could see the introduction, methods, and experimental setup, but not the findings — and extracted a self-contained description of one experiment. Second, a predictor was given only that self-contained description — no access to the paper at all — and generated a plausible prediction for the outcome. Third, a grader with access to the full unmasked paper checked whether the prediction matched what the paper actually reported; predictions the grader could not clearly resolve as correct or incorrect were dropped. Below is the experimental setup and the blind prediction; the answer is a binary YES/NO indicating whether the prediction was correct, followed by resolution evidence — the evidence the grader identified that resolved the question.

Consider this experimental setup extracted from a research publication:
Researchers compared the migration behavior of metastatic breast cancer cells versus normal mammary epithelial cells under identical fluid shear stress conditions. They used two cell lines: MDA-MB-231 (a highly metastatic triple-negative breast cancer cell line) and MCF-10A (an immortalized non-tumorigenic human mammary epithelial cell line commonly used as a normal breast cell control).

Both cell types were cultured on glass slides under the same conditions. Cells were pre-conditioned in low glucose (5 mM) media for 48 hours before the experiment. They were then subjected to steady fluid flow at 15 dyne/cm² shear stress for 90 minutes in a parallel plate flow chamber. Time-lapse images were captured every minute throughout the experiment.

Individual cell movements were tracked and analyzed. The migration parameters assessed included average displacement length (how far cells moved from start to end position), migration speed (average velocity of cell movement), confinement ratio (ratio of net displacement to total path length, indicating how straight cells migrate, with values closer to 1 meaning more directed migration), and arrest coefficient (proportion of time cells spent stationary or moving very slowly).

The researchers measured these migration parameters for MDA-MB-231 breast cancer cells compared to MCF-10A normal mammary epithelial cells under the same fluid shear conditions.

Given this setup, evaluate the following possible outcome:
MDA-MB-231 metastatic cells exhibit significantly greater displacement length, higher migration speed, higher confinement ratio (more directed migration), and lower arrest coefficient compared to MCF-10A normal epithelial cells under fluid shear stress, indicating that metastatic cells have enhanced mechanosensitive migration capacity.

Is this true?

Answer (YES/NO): NO